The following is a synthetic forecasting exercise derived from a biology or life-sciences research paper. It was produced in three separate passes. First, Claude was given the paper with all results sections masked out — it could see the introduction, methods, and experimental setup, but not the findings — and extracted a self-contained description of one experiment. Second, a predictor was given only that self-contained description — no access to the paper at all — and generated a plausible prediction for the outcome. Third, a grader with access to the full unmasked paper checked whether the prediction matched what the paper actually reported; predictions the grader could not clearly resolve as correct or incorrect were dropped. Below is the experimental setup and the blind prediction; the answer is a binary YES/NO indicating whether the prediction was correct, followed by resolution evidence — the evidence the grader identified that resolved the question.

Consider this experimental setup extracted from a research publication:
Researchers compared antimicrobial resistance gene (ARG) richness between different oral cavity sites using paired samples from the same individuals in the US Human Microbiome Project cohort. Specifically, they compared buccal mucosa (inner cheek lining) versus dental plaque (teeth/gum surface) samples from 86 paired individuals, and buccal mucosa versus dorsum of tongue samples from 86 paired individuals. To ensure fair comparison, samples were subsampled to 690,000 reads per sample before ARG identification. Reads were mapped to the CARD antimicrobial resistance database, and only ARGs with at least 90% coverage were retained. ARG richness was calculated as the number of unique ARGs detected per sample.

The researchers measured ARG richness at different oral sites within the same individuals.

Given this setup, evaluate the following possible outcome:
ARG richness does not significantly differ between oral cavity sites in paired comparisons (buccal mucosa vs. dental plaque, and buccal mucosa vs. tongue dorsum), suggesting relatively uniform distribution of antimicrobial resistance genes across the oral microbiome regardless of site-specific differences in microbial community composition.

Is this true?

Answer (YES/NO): NO